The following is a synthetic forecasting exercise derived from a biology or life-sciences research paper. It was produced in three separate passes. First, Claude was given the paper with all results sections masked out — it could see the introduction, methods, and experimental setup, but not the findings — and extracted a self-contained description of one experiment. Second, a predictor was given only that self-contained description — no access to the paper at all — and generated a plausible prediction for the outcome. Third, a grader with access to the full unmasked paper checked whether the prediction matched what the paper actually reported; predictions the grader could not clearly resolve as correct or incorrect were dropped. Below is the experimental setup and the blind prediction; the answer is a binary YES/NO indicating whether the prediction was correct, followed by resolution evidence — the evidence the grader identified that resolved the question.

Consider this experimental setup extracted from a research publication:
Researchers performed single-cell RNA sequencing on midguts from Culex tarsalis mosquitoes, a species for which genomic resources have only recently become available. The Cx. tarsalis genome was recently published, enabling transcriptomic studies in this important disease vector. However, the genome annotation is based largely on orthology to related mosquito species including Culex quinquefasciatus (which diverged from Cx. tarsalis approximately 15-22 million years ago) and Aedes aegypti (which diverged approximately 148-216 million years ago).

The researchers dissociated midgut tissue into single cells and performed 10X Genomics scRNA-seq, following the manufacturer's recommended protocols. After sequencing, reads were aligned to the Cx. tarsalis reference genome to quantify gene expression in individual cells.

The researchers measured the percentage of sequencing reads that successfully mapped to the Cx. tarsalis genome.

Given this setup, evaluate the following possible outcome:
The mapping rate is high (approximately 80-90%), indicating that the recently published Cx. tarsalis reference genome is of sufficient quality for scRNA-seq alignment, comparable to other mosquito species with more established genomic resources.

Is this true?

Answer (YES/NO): NO